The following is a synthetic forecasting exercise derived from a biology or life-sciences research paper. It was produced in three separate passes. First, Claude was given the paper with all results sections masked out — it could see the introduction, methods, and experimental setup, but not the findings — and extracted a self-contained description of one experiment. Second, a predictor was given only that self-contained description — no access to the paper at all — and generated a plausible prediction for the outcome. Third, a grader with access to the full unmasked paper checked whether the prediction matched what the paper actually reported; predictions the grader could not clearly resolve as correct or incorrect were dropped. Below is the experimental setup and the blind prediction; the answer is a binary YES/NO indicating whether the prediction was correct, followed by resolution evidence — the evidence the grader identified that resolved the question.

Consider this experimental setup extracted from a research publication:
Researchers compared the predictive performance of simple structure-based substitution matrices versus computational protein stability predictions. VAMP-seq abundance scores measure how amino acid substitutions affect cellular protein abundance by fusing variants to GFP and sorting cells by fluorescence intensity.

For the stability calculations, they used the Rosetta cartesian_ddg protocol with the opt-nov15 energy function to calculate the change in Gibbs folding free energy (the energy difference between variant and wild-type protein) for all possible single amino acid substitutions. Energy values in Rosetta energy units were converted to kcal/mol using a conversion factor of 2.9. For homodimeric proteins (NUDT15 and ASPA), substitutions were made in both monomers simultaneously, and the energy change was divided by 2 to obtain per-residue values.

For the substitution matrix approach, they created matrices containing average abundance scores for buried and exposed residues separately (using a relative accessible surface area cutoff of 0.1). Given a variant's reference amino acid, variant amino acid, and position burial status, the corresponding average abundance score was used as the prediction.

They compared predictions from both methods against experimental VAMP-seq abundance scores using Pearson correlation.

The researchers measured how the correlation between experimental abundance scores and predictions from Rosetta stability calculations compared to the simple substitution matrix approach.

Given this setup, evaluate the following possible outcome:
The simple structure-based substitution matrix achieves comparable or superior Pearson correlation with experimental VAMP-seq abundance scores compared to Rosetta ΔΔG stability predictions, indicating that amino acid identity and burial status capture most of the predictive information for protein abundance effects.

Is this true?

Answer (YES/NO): YES